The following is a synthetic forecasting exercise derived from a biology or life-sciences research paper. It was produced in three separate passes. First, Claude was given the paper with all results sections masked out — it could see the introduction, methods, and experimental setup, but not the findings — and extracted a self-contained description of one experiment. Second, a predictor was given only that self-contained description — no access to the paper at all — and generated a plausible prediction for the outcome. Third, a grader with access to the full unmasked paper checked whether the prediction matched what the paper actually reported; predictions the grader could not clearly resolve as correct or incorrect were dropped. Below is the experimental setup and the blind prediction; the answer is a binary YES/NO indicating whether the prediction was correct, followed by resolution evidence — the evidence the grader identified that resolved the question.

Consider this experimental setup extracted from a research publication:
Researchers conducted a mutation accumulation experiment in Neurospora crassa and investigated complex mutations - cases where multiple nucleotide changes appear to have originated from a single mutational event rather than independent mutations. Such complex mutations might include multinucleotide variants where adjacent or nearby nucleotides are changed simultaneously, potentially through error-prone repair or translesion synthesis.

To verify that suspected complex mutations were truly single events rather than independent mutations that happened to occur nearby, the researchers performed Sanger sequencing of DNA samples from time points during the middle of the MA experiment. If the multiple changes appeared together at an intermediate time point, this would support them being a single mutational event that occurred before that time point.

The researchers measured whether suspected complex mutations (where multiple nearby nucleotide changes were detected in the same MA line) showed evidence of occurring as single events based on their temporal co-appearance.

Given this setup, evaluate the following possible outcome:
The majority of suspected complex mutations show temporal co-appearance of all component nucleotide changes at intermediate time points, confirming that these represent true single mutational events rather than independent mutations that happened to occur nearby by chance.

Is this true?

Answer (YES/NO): YES